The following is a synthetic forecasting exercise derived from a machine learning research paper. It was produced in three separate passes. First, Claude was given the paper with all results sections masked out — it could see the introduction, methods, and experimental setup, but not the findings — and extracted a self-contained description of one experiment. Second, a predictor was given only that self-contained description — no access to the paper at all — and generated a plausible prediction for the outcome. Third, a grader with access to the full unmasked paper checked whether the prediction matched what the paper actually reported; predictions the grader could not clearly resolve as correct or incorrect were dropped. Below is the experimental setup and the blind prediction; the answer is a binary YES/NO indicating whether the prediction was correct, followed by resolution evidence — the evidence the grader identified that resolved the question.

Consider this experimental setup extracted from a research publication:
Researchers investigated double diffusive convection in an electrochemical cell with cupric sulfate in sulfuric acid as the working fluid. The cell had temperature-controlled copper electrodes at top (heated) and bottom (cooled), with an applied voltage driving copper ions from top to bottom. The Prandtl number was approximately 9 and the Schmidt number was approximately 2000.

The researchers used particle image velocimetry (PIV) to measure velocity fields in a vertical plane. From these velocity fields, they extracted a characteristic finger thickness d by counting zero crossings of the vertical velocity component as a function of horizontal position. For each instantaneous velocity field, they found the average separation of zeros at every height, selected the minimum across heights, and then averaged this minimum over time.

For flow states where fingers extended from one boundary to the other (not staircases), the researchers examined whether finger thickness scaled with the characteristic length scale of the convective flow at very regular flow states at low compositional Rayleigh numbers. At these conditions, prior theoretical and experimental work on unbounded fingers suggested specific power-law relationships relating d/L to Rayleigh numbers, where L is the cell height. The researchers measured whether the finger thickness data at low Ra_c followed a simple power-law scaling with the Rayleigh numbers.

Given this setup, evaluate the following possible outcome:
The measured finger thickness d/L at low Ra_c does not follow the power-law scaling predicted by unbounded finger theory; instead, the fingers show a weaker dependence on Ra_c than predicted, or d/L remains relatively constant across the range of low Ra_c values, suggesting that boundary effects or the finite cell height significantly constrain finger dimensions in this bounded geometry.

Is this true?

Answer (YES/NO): NO